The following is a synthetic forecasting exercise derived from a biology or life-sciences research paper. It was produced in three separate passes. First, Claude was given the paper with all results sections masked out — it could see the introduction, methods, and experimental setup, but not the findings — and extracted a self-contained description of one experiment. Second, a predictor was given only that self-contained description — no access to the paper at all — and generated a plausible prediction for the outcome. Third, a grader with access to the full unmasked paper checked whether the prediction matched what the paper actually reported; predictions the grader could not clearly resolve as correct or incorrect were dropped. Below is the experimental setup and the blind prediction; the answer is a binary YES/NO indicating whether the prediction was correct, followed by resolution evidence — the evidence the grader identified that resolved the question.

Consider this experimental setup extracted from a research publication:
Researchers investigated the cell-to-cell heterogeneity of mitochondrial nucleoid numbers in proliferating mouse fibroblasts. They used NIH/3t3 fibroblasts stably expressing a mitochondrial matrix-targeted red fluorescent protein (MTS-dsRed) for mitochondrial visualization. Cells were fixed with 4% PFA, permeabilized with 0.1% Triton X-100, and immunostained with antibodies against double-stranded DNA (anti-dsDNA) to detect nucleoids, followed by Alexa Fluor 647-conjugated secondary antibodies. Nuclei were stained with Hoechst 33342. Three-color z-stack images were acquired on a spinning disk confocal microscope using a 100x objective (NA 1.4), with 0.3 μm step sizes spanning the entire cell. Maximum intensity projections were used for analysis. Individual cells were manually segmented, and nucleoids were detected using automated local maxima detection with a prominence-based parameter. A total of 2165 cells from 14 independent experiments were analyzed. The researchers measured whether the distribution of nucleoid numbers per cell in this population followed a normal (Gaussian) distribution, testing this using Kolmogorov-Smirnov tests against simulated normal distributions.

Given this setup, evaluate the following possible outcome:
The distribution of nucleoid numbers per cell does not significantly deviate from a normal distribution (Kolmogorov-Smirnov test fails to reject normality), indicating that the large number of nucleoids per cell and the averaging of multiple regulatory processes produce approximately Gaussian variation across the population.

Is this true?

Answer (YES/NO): NO